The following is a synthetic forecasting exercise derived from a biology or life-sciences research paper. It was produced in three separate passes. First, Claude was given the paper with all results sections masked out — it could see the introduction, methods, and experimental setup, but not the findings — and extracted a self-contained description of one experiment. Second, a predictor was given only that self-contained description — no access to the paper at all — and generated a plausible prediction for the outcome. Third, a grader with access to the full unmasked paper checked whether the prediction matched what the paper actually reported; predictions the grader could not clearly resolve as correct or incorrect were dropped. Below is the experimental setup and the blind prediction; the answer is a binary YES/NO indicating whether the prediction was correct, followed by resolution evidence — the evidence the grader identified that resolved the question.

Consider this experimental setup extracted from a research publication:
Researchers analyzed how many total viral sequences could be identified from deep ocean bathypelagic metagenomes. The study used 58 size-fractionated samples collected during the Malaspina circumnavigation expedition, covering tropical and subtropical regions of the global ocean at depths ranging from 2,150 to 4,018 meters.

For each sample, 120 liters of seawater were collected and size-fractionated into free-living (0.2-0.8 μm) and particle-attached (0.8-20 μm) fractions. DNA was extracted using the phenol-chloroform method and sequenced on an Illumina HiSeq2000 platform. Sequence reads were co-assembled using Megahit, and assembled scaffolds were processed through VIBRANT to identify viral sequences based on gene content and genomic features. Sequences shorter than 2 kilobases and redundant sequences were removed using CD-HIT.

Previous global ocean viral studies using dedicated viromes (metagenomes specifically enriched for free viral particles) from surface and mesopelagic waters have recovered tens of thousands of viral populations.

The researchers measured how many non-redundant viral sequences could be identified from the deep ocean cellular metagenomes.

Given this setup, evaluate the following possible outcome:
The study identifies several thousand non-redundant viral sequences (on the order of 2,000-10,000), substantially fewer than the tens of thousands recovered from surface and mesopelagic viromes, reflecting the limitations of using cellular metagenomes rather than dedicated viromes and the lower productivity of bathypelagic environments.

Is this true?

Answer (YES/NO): YES